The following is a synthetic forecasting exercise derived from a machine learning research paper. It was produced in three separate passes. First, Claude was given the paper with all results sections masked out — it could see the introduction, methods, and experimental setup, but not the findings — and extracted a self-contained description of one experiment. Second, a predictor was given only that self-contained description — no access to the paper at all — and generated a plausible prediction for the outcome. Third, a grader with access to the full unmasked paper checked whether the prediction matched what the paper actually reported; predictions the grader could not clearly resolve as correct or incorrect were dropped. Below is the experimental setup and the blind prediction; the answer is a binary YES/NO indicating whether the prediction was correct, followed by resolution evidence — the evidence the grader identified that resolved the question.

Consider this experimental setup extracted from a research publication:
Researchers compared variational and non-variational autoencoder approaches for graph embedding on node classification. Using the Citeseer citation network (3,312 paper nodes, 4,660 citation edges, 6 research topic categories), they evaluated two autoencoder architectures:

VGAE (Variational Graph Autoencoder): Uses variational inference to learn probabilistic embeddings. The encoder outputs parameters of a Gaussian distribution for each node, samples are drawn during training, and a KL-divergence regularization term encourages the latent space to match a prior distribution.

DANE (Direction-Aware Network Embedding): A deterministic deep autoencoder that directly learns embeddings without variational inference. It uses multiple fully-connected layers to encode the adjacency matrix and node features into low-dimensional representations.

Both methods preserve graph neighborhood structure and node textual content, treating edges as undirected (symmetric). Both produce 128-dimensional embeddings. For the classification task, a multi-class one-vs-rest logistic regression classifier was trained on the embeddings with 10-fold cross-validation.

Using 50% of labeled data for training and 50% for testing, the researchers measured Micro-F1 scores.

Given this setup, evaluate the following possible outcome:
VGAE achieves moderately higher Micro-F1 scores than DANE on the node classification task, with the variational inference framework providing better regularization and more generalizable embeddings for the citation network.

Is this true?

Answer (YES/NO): NO